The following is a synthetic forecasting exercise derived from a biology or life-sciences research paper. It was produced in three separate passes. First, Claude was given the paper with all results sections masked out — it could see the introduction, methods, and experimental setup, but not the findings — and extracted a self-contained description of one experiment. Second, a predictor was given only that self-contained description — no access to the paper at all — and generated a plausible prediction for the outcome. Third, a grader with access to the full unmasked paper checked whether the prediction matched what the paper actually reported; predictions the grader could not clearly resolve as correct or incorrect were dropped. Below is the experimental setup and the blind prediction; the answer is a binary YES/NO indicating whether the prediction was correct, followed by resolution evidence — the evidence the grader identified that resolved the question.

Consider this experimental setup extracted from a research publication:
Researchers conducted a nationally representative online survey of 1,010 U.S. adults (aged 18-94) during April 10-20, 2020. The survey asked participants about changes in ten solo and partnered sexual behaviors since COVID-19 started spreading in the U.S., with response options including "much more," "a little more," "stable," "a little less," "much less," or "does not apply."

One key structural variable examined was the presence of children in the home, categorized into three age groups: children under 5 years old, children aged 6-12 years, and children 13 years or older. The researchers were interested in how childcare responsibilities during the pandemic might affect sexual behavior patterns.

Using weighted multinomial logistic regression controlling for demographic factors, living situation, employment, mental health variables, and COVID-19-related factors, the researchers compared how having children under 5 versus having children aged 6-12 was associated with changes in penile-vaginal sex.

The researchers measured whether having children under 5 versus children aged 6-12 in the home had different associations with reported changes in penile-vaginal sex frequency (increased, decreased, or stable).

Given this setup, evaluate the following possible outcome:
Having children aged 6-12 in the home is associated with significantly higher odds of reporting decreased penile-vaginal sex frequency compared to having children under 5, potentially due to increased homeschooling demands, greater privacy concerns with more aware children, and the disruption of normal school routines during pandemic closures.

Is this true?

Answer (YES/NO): YES